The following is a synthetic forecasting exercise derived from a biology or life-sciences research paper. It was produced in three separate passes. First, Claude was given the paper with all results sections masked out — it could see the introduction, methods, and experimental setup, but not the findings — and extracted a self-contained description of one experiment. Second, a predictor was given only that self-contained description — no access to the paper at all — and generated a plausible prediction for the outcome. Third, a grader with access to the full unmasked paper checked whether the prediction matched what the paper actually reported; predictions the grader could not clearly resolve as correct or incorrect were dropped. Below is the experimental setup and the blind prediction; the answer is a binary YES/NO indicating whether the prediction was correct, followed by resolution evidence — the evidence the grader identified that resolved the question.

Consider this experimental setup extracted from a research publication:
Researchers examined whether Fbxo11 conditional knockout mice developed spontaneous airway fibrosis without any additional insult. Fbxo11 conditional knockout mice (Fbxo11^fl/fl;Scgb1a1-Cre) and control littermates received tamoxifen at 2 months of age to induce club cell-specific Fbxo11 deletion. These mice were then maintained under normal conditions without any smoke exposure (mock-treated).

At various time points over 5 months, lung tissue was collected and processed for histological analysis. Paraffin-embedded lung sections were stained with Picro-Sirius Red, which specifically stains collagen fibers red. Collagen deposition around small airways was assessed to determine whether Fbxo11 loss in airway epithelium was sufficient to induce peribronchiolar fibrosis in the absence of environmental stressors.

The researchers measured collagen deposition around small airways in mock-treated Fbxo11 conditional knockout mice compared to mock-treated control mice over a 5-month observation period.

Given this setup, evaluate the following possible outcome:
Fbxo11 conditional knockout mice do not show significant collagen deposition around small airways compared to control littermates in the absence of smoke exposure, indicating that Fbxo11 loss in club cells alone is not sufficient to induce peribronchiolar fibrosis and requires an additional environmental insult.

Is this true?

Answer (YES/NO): NO